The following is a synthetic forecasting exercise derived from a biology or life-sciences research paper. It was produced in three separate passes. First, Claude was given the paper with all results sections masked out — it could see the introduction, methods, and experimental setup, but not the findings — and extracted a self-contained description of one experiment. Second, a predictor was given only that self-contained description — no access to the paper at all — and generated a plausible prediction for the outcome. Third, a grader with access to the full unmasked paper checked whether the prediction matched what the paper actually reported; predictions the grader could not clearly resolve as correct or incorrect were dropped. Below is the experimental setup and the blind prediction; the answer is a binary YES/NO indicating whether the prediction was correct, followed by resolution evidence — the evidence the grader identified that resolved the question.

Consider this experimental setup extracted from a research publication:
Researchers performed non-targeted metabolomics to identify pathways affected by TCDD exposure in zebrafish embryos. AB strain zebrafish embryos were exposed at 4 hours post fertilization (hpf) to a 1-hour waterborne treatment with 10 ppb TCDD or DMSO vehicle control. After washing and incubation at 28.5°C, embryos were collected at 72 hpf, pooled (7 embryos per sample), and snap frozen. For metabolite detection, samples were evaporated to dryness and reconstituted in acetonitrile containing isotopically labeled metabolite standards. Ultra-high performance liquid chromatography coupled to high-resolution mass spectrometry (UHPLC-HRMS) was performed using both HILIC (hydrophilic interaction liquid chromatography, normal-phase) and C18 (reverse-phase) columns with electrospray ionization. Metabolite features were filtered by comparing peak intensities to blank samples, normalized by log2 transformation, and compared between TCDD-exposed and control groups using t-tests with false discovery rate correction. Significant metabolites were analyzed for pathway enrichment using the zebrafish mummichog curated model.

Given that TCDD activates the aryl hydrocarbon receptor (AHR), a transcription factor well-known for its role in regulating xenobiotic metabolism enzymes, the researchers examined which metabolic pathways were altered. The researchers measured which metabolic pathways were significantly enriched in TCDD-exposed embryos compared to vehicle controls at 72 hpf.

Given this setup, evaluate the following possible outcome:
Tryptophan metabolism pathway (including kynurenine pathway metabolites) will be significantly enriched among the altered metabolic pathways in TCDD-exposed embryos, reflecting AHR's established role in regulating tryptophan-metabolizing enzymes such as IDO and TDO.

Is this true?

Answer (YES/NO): YES